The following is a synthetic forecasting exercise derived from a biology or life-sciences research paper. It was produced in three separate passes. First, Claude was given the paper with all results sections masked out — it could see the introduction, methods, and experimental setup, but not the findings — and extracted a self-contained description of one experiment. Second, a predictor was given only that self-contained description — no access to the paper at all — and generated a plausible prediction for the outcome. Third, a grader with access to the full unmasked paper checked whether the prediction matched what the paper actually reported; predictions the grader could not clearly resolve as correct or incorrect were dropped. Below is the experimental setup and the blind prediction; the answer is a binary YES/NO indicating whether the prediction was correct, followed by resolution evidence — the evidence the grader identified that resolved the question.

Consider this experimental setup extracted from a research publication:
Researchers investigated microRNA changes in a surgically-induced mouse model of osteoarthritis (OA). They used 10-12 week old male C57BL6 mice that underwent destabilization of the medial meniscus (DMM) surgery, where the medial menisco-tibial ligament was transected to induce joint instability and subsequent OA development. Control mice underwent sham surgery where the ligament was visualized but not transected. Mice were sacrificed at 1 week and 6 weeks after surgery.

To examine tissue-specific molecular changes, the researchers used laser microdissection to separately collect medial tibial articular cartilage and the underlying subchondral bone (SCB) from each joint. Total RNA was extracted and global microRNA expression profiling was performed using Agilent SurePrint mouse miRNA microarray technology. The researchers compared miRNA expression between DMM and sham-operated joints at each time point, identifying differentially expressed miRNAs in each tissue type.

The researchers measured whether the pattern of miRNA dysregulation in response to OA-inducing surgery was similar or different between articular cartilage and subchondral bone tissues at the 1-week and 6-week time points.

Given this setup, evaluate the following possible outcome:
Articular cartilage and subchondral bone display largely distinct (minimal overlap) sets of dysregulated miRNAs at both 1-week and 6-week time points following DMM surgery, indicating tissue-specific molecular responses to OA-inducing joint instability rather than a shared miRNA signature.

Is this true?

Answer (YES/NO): NO